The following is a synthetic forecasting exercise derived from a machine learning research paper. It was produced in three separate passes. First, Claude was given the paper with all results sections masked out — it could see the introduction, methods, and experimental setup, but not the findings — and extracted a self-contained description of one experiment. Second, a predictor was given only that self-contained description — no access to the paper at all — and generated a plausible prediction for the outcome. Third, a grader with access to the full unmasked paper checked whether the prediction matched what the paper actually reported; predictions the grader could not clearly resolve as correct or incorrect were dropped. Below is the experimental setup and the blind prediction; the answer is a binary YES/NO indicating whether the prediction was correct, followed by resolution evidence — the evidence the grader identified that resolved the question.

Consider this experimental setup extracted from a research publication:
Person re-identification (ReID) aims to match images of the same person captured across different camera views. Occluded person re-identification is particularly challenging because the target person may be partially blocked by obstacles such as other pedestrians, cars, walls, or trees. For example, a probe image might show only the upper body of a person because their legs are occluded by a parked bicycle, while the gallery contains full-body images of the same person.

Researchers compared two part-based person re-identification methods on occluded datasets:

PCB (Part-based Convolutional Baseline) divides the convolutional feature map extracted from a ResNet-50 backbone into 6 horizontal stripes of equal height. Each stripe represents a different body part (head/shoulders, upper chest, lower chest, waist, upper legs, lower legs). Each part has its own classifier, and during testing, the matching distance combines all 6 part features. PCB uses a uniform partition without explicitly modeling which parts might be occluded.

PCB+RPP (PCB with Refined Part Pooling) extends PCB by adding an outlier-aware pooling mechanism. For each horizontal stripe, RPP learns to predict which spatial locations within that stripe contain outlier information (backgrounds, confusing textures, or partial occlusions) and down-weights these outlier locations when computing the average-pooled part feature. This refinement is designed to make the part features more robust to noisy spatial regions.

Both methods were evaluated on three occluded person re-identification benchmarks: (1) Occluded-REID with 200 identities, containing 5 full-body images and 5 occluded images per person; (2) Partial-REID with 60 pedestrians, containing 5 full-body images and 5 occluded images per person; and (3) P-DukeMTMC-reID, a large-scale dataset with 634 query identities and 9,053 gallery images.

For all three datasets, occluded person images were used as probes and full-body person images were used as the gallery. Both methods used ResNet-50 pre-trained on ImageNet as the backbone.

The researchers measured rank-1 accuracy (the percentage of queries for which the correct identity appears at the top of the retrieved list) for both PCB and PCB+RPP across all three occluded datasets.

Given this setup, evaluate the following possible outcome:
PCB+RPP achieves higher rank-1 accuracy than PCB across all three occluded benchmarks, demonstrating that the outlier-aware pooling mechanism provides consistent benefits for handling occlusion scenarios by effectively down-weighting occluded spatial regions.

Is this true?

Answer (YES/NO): NO